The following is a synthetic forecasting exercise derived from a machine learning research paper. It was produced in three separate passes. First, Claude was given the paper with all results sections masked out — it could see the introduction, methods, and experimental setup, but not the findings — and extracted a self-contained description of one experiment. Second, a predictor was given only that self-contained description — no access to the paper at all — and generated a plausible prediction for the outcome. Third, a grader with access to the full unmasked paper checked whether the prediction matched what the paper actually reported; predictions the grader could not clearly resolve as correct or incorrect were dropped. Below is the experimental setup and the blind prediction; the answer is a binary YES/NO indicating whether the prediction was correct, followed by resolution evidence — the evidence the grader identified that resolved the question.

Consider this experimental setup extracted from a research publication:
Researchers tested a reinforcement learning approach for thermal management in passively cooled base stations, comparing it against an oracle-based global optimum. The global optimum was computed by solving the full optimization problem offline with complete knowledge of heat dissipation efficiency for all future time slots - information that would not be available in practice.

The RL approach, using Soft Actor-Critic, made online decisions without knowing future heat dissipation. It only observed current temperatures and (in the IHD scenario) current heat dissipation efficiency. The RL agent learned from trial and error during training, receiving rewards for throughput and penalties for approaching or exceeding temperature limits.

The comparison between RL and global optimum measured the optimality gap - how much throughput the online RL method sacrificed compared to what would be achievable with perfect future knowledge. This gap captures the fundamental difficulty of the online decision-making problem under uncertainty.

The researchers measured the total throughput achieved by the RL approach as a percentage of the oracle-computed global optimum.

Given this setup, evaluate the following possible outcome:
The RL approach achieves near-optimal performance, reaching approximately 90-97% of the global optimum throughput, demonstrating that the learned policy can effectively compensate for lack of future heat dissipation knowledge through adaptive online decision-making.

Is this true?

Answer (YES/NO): NO